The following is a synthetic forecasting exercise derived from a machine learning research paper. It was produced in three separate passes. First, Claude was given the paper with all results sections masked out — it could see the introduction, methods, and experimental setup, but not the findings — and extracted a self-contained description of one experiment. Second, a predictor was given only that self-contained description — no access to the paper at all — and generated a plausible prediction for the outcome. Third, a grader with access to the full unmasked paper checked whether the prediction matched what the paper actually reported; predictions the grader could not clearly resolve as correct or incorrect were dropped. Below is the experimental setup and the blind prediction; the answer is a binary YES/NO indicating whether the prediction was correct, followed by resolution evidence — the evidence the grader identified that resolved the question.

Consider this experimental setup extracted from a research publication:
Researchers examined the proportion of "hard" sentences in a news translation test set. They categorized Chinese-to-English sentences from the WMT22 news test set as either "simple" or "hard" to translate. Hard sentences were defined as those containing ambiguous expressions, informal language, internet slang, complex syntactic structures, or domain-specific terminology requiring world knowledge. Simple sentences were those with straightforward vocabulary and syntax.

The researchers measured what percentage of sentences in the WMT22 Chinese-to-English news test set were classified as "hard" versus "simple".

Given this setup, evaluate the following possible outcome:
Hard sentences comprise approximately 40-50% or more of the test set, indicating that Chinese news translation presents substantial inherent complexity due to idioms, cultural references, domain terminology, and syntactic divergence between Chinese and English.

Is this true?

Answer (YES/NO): NO